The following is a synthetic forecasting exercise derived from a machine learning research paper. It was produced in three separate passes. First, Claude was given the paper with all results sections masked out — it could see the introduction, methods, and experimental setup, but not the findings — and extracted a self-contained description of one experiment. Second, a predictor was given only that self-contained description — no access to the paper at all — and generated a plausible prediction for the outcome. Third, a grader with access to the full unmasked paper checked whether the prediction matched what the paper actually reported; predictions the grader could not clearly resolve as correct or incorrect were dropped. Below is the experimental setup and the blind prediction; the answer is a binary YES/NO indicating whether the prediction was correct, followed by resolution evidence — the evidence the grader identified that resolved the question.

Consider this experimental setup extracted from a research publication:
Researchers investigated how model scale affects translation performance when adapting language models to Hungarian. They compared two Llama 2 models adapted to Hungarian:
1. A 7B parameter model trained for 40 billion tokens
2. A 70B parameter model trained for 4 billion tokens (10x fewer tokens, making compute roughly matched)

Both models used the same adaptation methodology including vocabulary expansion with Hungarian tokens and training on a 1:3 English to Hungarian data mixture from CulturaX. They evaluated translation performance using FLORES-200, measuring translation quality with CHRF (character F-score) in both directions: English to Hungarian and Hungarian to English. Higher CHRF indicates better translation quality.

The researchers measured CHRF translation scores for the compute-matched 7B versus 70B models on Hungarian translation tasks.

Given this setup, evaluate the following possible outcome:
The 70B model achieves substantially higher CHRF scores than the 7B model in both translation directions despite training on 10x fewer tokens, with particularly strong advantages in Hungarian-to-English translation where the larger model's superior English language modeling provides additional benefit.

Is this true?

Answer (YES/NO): NO